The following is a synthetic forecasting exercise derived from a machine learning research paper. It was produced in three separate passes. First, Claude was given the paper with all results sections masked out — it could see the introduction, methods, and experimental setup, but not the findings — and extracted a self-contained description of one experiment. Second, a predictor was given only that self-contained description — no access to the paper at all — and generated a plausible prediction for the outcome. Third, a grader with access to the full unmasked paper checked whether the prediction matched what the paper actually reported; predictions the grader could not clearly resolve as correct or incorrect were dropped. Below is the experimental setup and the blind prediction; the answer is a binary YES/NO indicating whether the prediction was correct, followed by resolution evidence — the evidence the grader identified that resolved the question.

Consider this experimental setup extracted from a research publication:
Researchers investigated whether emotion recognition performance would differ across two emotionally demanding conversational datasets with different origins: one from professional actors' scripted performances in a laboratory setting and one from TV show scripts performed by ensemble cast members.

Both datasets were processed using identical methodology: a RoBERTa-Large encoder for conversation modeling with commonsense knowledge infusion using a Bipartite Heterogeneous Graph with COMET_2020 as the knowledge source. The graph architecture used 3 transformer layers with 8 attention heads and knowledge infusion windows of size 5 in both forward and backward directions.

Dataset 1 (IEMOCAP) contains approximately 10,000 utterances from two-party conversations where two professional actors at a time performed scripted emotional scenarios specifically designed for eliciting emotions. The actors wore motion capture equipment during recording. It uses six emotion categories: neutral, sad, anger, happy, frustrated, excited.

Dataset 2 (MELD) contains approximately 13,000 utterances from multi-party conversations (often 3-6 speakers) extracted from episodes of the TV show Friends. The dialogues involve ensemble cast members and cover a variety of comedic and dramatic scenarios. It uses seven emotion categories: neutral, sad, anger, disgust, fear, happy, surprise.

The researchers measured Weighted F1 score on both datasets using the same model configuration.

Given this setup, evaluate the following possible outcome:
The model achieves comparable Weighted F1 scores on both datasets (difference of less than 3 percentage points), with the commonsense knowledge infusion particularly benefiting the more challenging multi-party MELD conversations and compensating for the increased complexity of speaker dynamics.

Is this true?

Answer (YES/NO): NO